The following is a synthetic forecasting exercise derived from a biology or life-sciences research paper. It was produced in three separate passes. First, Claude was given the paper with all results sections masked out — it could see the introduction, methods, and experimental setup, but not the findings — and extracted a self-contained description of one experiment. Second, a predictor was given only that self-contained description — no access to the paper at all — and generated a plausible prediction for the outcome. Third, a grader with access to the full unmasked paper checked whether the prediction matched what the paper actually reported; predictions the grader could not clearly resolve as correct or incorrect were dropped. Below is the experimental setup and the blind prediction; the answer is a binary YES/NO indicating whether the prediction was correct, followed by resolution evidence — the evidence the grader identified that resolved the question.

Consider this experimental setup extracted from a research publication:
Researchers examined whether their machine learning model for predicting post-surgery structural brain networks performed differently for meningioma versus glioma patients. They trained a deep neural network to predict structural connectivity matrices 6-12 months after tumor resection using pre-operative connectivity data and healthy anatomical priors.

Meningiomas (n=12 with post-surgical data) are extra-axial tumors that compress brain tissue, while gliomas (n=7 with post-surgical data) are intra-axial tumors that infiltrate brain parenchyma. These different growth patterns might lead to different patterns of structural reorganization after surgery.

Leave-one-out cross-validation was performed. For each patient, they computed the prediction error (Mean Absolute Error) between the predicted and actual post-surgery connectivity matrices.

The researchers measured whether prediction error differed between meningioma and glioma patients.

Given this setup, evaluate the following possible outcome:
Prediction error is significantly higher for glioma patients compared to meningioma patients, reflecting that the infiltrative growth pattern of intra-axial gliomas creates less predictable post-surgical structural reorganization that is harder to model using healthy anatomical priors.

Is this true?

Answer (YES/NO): NO